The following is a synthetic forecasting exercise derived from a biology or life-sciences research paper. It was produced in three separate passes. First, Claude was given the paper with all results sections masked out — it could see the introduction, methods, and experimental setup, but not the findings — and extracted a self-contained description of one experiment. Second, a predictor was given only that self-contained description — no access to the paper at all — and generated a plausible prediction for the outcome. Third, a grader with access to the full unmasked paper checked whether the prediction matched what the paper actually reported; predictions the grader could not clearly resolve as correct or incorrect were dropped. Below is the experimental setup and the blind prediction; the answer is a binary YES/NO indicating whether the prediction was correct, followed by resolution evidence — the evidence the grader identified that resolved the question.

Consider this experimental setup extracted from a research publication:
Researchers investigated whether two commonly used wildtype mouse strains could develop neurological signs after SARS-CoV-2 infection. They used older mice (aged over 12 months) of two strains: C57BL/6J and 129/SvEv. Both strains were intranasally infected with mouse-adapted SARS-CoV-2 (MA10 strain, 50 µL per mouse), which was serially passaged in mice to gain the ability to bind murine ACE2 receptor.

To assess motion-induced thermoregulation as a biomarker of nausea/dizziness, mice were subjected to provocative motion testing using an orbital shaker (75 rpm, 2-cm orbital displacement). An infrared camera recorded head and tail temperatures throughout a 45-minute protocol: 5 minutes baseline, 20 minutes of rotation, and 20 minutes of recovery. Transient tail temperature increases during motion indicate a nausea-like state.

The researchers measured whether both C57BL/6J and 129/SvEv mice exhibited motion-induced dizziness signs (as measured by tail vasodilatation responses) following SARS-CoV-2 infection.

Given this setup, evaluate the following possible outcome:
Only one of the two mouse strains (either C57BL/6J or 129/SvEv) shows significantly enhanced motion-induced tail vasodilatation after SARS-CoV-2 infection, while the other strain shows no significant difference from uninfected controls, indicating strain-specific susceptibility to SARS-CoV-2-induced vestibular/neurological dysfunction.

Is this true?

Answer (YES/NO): NO